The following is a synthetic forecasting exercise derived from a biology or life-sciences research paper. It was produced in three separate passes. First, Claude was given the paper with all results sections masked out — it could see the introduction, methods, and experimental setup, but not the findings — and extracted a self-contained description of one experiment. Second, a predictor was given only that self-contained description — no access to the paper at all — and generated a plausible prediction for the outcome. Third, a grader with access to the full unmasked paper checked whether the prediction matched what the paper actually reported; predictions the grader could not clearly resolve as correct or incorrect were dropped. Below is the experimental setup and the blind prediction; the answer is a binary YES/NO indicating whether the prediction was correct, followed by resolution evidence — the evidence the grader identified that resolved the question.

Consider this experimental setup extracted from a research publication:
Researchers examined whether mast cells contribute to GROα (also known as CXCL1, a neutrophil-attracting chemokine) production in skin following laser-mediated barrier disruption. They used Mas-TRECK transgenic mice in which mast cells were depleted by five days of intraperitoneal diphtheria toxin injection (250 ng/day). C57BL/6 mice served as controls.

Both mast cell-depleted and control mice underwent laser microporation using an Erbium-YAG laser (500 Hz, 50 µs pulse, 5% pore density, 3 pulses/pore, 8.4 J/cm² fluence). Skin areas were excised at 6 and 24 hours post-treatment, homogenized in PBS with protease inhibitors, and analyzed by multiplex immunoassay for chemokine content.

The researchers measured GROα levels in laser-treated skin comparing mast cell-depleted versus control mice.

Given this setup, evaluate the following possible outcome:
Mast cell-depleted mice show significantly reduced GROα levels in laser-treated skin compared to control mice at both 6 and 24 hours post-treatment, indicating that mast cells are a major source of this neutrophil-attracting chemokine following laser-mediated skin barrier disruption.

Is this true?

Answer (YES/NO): NO